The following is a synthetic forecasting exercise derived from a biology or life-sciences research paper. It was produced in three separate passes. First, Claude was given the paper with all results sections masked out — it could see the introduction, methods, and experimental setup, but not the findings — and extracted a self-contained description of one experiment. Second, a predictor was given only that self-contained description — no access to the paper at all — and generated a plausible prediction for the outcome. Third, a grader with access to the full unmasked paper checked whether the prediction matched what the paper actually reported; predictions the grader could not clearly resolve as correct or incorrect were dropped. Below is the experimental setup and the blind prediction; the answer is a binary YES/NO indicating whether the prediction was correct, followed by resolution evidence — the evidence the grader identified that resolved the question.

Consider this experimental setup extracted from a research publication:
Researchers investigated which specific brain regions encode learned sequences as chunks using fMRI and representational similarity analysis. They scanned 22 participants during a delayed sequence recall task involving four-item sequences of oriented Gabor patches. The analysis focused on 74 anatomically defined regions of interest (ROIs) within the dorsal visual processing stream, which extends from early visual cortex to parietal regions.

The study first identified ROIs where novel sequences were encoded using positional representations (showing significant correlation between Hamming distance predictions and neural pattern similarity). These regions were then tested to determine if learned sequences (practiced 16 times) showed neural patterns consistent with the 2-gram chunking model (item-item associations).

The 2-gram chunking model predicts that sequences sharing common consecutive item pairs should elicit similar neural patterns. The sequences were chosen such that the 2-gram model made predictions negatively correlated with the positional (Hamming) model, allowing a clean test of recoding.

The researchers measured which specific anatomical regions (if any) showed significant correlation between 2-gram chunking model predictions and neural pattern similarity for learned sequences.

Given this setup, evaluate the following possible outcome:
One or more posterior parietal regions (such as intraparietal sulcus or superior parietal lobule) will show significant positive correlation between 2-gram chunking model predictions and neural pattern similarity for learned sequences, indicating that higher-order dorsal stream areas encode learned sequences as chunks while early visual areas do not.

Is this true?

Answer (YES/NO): NO